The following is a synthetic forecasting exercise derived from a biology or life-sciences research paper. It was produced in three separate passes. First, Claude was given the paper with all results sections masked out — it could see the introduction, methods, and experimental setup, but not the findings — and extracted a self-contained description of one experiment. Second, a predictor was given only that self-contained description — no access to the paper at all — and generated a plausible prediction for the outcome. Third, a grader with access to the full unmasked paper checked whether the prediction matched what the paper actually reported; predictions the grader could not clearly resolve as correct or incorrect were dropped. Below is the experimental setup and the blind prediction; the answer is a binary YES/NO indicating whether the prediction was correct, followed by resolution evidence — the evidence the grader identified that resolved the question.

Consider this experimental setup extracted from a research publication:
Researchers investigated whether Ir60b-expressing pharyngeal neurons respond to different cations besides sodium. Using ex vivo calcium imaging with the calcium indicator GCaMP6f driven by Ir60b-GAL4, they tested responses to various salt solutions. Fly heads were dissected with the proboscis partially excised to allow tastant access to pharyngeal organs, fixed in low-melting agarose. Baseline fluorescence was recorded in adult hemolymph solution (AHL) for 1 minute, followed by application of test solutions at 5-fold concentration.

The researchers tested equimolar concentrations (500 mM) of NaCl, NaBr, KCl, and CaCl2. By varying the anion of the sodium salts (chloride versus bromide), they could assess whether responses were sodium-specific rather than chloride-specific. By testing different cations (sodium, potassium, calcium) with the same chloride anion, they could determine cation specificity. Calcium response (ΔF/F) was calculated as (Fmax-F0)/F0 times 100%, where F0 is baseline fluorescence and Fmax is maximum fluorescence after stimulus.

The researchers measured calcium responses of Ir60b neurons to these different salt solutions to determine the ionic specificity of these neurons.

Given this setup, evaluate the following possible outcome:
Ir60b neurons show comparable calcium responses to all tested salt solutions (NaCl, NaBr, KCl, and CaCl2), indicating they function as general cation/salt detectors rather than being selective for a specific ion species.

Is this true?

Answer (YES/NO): NO